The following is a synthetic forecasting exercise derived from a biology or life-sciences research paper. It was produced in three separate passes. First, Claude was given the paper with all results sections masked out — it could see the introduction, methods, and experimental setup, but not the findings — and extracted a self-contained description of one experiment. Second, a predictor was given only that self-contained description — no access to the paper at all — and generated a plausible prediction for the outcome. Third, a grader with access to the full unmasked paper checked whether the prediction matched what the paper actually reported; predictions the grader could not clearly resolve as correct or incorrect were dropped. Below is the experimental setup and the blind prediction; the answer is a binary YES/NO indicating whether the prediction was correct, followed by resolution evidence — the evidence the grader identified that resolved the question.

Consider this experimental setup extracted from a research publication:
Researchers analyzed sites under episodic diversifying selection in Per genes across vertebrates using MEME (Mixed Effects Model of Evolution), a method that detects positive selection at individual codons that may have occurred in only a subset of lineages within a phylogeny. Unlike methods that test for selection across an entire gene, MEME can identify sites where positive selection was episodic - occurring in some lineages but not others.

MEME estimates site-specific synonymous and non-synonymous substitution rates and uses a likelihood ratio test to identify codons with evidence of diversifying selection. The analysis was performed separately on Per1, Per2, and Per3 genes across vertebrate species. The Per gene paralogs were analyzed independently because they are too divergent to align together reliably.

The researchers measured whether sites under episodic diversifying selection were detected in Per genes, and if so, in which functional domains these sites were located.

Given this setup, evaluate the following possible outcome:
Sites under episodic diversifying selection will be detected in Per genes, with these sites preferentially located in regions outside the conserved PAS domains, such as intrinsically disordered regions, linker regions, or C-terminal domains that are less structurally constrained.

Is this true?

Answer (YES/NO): NO